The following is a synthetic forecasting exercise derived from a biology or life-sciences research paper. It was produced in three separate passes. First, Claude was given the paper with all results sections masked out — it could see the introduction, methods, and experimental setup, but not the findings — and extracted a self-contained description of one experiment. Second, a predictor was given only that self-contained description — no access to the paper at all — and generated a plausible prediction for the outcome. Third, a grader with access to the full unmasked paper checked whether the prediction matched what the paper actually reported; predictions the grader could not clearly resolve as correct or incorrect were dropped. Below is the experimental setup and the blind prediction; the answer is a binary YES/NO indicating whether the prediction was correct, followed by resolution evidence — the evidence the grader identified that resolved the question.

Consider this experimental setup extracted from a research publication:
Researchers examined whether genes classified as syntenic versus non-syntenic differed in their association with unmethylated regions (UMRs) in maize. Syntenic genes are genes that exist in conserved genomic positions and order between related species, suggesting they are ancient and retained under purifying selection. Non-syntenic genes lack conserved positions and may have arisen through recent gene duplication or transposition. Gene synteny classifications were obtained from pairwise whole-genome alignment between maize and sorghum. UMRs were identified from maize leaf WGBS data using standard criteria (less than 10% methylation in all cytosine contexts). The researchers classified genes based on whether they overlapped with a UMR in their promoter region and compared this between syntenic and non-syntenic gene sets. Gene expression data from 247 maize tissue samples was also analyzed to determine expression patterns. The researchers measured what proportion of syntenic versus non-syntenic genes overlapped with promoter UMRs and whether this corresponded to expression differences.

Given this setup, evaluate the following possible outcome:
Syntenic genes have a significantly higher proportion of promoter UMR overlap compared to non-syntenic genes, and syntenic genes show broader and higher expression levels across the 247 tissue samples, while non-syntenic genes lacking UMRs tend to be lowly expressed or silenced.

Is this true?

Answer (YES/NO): NO